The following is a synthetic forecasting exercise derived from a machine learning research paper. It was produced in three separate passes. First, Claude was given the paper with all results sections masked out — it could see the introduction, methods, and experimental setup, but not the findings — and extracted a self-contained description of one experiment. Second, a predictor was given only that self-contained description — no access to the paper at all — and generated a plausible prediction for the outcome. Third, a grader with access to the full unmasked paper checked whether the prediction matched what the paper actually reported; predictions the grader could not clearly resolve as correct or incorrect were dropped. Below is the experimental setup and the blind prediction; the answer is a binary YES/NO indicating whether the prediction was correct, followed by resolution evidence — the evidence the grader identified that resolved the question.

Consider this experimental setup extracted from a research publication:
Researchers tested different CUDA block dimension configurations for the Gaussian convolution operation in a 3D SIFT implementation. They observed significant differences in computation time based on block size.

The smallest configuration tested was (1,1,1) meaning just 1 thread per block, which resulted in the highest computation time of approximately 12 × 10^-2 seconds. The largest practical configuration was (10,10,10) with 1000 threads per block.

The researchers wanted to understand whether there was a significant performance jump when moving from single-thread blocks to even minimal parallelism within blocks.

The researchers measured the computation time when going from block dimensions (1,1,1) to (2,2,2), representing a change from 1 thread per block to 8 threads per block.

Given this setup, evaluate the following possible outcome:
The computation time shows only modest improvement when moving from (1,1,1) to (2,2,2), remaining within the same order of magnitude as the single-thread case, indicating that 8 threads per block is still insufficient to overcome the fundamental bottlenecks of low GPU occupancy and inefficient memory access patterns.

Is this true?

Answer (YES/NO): NO